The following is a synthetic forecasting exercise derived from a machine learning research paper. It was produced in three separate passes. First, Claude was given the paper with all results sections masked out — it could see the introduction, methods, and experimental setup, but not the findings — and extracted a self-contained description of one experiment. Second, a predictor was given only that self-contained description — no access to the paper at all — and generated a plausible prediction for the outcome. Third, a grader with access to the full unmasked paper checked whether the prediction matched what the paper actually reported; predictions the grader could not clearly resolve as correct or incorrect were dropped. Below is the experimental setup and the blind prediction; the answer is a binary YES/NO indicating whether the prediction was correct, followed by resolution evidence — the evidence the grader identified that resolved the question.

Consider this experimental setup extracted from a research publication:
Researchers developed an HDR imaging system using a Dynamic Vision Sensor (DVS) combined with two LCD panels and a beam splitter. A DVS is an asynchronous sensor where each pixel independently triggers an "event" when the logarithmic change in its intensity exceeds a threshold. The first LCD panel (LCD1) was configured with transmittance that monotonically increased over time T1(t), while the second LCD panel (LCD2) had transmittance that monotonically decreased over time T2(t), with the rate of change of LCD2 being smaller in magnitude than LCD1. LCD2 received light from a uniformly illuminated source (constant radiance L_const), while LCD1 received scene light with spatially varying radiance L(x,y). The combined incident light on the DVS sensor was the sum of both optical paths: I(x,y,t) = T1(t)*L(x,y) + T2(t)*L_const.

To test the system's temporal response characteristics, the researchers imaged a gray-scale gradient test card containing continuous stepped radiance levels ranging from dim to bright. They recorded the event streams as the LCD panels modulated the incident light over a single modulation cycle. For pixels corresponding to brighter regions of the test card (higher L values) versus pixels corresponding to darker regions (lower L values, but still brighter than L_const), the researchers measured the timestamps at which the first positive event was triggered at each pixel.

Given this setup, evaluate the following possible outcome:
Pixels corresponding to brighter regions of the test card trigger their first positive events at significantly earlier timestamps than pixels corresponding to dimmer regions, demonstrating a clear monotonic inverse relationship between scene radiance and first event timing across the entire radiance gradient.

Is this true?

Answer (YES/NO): YES